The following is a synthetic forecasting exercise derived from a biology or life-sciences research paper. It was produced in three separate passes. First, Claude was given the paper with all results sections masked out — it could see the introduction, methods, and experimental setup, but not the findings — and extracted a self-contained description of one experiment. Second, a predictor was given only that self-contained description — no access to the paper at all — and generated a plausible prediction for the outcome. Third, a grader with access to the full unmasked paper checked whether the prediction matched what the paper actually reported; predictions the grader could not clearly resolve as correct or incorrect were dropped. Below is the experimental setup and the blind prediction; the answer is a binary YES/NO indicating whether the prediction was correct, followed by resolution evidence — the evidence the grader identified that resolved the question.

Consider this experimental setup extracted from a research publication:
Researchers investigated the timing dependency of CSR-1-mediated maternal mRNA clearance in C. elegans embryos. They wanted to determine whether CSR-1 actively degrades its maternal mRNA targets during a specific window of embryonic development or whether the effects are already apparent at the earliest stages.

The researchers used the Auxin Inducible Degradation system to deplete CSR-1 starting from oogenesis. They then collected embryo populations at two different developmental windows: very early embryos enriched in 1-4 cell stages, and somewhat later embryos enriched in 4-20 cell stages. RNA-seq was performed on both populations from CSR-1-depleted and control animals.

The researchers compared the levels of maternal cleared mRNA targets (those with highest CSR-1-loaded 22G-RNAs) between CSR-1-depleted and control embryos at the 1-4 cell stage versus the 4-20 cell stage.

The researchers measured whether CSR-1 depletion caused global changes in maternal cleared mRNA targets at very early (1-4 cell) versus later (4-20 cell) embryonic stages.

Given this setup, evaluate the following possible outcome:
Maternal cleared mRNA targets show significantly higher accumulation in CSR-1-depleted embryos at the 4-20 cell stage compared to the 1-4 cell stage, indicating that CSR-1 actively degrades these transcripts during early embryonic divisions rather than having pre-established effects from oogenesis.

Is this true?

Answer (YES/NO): YES